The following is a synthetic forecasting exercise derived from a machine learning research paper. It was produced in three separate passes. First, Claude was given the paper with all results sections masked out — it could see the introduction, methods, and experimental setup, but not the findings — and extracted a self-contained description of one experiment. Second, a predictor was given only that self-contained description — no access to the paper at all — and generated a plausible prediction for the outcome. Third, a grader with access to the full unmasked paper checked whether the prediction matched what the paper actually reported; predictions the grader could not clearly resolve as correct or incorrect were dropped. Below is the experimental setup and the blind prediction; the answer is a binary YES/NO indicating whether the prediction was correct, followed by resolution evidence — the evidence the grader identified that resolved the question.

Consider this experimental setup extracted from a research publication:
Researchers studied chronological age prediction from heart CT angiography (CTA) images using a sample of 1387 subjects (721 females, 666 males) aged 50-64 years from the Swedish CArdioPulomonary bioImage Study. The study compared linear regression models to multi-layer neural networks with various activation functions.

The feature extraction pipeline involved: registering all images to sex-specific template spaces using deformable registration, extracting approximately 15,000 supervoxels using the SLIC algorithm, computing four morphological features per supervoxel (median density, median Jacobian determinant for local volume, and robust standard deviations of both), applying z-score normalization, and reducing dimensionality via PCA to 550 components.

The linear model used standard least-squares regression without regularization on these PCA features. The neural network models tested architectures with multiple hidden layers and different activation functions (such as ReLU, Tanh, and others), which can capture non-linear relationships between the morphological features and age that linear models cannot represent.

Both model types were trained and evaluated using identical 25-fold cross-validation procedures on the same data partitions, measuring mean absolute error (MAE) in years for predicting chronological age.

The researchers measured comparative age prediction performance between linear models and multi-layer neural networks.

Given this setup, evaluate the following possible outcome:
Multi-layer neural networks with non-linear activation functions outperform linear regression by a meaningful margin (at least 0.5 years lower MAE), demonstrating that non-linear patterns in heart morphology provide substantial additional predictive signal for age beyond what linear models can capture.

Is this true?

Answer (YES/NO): NO